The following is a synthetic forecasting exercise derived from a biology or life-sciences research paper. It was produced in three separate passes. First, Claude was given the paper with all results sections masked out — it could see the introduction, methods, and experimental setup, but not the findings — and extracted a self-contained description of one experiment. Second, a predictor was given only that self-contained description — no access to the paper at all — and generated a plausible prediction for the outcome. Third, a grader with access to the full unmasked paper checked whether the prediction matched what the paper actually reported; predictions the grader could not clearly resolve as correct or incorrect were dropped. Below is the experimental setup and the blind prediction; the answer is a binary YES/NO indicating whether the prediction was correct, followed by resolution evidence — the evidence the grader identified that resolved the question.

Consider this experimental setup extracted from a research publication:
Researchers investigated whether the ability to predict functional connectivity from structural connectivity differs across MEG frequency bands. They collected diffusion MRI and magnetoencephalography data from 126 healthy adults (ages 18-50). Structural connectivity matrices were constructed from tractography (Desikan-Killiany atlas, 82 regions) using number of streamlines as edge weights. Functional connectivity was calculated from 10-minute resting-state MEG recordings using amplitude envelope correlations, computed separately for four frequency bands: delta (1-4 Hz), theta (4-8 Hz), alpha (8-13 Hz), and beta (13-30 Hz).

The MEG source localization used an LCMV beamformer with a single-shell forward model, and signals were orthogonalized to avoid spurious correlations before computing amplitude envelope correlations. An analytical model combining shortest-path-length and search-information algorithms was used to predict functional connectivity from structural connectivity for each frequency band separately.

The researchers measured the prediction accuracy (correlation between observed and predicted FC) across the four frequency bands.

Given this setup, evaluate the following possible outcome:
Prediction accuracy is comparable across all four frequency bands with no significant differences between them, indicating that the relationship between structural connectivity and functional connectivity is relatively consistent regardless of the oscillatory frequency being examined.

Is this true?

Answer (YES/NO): NO